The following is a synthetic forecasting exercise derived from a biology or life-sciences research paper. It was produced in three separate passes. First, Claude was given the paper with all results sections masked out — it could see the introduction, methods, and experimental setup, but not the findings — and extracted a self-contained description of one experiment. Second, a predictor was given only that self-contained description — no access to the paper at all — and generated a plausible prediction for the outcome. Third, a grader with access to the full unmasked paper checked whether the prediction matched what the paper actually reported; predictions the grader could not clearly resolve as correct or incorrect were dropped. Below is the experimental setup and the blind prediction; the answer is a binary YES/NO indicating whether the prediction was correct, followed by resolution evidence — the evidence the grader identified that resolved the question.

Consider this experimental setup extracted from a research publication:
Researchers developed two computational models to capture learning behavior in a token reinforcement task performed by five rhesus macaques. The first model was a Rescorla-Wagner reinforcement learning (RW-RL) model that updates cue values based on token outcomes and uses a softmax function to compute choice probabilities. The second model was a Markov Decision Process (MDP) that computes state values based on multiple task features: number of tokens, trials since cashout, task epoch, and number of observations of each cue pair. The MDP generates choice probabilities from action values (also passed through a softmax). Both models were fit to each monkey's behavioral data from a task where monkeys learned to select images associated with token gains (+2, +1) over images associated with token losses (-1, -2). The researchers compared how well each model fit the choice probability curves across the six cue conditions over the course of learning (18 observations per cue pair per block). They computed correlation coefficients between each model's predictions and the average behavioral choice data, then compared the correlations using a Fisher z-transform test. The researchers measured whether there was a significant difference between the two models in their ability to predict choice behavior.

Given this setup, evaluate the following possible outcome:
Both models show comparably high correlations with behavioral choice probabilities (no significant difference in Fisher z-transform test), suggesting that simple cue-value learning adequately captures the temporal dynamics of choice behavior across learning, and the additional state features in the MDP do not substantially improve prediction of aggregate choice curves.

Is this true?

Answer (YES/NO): YES